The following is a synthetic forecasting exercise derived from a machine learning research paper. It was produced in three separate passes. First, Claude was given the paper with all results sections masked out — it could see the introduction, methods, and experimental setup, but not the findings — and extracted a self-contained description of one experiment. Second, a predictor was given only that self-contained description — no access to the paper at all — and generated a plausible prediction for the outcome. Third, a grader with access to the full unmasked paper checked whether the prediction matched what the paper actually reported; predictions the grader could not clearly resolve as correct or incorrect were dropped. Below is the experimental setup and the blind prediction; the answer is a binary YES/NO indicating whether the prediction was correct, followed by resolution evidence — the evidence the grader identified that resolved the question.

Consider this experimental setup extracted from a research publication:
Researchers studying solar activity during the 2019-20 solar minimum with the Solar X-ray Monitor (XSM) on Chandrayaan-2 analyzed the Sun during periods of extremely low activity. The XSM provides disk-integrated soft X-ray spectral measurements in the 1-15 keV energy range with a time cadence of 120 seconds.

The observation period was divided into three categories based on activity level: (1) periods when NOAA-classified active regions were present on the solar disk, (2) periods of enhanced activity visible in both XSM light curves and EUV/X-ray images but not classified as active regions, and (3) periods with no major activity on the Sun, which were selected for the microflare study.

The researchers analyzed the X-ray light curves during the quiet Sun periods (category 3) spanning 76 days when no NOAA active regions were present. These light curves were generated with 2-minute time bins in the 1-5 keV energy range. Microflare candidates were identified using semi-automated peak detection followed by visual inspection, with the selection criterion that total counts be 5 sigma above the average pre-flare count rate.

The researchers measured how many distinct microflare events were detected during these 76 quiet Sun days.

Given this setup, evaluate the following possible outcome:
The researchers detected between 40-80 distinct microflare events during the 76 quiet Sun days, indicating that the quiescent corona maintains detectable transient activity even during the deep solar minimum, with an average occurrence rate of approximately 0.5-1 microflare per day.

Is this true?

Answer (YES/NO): NO